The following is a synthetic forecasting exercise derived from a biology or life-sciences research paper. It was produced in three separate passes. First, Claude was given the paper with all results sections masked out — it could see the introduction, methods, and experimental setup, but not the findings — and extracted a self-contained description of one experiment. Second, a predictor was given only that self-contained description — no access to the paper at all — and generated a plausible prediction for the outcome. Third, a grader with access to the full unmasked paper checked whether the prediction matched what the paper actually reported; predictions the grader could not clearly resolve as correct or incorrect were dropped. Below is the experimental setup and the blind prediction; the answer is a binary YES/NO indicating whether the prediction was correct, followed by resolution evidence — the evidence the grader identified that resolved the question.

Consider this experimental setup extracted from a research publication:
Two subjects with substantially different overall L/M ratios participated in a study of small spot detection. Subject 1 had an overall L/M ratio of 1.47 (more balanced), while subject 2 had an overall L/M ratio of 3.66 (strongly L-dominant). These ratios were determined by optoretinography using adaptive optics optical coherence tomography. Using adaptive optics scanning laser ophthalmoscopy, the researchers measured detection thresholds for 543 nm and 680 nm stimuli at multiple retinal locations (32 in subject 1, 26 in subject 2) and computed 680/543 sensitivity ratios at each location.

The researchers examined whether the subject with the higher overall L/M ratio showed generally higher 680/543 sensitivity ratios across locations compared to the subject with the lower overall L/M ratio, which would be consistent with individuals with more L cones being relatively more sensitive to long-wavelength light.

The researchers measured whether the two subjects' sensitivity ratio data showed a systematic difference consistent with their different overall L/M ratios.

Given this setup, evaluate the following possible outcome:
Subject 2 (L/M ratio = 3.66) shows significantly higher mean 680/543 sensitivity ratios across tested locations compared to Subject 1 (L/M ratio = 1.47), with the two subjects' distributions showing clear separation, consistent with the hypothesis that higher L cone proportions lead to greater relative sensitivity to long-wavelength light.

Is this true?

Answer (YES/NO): NO